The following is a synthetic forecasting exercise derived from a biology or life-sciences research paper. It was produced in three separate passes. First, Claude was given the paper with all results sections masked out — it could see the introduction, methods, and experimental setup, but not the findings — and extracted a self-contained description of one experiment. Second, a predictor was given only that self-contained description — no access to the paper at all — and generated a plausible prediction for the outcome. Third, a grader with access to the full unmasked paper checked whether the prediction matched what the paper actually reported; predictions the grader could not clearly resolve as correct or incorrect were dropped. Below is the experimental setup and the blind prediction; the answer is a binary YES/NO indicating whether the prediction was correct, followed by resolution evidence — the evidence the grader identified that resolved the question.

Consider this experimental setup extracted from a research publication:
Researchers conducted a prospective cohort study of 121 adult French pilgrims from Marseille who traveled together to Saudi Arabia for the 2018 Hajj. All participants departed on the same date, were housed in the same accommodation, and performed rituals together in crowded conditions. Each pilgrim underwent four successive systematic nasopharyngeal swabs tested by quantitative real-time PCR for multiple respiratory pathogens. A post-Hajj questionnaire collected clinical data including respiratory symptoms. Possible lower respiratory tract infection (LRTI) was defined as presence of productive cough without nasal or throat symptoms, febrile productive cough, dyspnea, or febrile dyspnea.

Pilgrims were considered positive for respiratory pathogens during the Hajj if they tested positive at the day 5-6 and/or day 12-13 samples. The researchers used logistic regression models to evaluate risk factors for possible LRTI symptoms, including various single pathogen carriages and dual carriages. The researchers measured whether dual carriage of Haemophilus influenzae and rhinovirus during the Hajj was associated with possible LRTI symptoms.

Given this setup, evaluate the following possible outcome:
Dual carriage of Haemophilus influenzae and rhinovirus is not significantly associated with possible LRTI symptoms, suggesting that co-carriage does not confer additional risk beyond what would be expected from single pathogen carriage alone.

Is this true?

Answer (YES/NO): NO